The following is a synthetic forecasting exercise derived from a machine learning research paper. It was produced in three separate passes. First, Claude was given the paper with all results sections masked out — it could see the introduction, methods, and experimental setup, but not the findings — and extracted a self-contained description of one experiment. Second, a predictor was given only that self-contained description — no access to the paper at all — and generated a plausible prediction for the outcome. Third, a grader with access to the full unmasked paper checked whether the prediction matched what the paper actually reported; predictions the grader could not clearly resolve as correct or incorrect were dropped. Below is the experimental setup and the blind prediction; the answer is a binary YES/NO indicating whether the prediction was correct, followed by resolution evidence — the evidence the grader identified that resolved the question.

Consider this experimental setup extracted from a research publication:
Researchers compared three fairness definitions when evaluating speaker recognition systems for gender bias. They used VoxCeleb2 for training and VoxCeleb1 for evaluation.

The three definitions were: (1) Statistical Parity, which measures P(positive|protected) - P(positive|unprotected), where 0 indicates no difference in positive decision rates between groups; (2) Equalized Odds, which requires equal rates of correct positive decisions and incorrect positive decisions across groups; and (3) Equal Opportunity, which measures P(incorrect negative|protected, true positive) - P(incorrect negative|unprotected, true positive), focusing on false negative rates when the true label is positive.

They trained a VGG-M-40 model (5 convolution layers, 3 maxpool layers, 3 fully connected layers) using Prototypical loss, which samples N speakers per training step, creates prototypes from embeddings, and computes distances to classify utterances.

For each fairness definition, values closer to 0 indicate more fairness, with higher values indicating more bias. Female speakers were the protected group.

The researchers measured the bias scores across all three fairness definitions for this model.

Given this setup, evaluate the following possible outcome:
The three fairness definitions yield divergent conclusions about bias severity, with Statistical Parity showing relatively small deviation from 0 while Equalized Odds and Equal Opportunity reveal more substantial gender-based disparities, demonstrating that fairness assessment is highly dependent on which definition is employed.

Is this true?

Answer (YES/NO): NO